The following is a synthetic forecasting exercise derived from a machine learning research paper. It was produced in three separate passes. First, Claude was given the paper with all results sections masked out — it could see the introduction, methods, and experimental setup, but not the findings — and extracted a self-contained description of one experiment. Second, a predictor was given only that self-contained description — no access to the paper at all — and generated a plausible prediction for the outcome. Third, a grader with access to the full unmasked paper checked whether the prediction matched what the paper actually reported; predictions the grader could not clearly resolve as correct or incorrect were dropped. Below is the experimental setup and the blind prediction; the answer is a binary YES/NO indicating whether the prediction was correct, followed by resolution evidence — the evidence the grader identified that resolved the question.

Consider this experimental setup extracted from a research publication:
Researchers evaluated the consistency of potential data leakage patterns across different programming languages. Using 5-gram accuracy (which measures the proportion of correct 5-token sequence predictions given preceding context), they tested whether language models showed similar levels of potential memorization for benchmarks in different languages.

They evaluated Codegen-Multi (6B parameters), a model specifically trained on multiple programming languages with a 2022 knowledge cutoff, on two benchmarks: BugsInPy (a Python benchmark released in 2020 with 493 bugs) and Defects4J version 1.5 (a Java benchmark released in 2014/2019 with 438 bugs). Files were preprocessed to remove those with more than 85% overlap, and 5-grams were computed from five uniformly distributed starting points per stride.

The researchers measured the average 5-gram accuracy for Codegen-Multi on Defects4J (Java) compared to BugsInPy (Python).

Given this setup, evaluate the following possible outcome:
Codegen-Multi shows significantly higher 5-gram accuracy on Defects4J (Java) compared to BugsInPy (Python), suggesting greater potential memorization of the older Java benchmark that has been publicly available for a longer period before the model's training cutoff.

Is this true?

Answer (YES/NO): YES